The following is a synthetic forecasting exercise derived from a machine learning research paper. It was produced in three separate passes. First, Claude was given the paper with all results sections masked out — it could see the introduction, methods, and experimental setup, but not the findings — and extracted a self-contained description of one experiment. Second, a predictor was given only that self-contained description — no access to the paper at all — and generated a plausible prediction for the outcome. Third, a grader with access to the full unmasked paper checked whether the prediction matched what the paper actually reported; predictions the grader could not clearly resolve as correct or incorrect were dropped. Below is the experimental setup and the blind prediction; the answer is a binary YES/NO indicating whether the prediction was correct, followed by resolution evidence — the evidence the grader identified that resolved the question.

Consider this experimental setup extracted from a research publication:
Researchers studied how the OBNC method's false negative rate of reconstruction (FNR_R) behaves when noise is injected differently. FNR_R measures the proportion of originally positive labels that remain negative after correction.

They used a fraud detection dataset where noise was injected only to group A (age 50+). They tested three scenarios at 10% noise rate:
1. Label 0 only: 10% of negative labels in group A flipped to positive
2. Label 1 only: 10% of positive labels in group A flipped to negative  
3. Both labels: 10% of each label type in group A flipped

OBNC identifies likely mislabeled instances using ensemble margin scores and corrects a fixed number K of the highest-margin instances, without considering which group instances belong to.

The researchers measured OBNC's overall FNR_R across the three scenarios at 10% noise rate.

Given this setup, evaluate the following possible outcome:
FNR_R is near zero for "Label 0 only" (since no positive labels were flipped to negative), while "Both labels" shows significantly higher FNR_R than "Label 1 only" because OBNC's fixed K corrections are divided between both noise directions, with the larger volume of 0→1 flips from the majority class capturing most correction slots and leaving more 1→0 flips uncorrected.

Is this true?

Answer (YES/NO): NO